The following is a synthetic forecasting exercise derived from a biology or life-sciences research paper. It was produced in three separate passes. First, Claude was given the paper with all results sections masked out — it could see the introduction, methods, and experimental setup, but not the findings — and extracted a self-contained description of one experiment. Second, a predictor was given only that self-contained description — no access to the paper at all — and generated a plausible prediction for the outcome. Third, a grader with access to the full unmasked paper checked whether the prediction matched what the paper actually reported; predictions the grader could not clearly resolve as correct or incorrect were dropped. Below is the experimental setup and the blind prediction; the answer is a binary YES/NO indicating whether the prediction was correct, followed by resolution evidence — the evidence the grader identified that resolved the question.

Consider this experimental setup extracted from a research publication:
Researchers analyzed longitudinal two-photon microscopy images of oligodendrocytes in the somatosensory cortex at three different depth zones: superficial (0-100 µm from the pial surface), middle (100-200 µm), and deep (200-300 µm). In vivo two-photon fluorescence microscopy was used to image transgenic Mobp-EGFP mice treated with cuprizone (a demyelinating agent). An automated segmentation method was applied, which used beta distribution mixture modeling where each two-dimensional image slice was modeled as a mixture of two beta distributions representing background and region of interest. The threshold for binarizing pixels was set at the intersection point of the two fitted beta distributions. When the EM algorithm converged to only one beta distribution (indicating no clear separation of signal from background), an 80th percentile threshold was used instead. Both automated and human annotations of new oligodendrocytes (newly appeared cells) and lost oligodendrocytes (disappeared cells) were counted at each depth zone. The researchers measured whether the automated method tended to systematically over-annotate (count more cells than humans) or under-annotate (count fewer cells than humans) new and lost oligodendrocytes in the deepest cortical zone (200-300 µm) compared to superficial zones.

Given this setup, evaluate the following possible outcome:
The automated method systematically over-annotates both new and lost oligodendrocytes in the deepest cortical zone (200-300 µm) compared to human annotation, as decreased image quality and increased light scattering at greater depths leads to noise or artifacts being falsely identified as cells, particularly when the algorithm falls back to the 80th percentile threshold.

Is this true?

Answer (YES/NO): NO